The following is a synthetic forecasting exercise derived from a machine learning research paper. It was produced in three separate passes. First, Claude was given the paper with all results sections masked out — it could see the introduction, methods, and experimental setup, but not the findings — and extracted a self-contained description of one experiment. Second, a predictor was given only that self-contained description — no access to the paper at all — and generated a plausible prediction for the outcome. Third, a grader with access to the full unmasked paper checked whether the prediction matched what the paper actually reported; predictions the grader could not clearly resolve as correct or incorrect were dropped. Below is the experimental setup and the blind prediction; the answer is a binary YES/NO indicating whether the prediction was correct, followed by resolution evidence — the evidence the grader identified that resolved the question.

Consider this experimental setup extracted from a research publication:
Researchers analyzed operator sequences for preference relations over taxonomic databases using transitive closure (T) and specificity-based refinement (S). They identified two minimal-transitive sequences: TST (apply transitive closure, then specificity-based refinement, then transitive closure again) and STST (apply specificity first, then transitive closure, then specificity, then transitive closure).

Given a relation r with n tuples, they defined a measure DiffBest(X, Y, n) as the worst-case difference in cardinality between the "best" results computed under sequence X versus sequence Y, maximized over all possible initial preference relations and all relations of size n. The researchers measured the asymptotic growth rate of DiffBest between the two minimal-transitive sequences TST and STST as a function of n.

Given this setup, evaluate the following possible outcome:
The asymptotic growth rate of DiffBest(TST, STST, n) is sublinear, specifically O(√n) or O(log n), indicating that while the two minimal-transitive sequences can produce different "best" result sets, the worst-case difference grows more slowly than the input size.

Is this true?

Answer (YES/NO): NO